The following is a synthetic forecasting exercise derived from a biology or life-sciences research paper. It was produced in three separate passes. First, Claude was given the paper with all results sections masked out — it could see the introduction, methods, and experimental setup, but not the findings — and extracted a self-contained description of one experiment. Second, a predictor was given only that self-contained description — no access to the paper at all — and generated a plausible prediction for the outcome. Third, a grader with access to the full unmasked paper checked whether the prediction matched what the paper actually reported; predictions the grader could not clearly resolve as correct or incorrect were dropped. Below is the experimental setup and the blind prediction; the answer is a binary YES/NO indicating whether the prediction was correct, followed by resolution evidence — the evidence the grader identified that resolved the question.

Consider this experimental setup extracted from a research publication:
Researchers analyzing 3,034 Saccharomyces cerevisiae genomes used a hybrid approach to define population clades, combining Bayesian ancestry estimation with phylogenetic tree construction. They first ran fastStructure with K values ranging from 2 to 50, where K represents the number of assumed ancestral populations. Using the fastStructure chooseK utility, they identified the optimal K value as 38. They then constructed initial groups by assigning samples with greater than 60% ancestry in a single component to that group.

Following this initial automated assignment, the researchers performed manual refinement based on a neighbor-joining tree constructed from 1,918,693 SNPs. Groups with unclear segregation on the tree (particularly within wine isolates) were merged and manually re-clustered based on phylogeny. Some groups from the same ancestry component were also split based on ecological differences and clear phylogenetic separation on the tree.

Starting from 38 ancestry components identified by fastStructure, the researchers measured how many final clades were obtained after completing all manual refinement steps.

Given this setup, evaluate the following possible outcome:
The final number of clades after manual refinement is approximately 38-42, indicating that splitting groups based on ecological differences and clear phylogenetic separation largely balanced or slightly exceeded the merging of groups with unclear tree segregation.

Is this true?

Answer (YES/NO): YES